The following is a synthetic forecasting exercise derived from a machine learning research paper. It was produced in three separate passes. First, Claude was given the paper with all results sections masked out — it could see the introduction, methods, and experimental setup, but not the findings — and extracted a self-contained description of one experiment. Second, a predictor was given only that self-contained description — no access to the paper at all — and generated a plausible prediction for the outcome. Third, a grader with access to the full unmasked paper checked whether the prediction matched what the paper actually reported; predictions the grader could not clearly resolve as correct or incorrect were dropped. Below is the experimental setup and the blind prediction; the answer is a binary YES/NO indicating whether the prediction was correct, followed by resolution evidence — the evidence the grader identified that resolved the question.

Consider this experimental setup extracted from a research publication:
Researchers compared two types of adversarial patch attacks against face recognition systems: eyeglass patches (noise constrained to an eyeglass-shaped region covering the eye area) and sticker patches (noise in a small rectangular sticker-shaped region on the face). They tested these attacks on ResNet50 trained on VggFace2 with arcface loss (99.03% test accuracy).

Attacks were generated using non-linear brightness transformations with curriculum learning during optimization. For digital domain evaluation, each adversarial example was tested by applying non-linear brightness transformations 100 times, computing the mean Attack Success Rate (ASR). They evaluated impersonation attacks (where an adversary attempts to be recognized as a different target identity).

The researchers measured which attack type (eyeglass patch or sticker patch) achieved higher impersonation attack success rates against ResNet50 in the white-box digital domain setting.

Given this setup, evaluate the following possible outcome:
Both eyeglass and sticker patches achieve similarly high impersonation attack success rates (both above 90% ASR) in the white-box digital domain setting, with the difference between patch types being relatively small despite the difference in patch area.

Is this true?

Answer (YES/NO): NO